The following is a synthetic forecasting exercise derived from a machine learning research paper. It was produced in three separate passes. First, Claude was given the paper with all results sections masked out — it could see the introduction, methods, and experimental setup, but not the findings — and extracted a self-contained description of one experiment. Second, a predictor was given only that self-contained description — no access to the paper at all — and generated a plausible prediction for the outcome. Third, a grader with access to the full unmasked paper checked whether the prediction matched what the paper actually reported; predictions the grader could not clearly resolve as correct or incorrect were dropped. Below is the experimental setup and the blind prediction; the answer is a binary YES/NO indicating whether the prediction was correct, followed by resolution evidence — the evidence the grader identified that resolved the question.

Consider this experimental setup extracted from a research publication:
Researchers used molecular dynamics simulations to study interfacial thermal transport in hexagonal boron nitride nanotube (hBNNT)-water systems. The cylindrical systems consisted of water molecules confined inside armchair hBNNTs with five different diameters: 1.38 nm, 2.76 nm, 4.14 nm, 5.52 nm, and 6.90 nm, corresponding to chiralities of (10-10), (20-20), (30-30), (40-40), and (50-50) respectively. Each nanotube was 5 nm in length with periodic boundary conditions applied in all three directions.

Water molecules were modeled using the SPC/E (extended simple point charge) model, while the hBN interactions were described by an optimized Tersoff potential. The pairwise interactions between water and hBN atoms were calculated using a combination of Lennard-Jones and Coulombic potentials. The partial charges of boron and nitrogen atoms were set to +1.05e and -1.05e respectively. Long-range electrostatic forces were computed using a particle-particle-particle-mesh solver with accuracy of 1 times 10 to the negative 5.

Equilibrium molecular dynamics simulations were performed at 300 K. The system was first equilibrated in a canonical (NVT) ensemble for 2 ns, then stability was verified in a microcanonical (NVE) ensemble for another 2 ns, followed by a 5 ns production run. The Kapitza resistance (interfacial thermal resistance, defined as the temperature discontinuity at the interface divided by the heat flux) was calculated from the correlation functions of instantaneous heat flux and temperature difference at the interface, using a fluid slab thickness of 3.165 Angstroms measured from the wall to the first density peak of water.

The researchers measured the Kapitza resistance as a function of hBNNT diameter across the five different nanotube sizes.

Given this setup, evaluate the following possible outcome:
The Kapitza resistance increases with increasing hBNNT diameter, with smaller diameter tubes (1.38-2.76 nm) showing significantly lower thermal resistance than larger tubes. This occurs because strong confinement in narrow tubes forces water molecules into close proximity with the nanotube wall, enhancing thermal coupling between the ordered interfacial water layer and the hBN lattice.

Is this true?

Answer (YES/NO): NO